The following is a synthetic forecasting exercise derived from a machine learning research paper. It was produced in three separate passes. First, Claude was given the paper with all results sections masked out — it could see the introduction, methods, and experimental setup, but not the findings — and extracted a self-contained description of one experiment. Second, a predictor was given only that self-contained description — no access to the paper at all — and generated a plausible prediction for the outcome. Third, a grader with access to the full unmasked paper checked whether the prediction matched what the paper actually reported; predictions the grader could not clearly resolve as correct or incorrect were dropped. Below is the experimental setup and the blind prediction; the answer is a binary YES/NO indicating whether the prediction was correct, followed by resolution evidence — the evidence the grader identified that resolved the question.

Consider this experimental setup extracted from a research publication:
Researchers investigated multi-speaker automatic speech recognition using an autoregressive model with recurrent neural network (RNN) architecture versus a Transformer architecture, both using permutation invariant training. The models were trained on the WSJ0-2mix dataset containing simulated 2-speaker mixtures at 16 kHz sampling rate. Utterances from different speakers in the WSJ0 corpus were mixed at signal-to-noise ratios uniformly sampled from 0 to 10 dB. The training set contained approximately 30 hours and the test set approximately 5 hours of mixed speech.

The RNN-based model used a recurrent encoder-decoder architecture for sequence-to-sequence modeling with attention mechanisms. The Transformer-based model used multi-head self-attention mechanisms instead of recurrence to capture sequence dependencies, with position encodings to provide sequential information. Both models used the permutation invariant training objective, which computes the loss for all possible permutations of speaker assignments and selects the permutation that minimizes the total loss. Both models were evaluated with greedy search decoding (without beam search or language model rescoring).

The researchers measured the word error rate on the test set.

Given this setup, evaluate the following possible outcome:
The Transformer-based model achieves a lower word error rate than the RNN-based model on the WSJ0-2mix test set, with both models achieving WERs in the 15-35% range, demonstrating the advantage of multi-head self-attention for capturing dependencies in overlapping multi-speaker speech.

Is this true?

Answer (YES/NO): NO